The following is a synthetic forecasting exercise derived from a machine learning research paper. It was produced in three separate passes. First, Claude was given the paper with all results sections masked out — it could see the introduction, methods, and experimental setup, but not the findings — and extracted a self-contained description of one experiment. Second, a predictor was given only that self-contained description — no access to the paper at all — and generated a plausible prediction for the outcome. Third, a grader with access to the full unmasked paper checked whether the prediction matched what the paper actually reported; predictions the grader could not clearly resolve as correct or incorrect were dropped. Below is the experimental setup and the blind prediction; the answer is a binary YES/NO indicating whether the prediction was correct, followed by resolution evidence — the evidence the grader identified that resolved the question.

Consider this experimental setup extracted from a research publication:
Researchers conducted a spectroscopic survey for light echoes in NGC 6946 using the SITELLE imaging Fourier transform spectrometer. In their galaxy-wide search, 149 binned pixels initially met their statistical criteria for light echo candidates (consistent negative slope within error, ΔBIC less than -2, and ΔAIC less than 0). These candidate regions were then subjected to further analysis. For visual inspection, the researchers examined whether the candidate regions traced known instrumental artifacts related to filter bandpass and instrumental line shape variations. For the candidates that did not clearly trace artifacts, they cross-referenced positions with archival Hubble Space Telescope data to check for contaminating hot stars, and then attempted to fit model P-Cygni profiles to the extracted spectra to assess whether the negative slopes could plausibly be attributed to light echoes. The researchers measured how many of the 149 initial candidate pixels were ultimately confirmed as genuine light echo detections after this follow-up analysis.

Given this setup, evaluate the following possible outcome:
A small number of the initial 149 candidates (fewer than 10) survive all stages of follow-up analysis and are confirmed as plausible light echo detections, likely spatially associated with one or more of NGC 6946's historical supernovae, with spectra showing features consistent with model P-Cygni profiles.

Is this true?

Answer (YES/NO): NO